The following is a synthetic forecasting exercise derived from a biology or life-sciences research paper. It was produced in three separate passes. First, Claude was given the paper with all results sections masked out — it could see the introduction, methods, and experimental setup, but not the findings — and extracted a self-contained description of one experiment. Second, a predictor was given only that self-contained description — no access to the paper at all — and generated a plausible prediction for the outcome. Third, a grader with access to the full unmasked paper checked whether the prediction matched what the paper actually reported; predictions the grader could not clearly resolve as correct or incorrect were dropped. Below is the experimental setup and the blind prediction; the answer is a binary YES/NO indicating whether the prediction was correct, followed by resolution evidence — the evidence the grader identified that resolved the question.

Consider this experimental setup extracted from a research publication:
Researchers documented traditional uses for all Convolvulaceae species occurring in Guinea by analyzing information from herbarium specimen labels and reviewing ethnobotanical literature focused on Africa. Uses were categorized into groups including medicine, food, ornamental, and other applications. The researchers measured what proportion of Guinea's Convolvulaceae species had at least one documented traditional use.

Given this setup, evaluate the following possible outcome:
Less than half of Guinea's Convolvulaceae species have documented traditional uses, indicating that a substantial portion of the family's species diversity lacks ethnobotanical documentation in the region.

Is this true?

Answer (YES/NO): NO